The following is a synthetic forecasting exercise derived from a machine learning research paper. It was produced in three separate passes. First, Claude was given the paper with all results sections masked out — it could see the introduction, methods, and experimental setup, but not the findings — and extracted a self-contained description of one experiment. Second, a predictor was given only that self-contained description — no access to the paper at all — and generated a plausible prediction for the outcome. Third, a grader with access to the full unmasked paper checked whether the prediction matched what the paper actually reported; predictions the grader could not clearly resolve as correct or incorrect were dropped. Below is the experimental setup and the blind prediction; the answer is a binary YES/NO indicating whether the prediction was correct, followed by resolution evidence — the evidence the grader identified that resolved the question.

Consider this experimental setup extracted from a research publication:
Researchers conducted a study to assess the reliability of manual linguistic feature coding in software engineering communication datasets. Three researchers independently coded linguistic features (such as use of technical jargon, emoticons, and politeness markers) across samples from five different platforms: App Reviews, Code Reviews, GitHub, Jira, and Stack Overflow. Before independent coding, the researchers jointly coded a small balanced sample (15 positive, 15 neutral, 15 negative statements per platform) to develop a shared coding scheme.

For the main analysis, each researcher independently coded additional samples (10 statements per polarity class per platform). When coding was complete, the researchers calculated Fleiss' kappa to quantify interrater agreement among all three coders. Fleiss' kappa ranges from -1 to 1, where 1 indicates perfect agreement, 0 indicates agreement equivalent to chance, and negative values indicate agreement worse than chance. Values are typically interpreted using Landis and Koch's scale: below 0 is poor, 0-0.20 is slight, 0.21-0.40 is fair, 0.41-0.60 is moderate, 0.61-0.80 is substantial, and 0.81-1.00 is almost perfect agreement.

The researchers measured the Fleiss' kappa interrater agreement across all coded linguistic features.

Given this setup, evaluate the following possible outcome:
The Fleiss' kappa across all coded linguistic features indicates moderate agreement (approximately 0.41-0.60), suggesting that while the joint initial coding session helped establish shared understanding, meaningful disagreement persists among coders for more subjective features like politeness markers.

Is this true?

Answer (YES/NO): NO